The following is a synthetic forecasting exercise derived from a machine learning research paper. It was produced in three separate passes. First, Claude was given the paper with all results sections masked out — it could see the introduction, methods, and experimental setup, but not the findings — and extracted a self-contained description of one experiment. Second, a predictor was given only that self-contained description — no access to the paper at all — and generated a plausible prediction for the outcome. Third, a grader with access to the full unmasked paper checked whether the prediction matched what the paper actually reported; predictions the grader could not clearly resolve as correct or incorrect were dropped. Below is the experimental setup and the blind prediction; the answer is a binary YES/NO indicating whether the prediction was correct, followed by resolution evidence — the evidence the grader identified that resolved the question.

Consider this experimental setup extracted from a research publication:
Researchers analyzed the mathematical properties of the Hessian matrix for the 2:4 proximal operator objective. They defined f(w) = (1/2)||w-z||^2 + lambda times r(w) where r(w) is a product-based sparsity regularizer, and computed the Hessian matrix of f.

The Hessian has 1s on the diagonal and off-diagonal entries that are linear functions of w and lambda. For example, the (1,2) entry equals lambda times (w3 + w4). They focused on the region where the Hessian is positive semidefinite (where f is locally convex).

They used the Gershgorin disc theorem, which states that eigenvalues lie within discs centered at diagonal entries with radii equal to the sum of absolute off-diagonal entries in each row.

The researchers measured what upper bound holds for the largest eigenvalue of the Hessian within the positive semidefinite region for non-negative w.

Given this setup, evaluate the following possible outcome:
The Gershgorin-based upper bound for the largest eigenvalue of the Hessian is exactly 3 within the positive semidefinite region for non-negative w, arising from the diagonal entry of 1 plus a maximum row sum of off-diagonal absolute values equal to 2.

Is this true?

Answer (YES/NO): NO